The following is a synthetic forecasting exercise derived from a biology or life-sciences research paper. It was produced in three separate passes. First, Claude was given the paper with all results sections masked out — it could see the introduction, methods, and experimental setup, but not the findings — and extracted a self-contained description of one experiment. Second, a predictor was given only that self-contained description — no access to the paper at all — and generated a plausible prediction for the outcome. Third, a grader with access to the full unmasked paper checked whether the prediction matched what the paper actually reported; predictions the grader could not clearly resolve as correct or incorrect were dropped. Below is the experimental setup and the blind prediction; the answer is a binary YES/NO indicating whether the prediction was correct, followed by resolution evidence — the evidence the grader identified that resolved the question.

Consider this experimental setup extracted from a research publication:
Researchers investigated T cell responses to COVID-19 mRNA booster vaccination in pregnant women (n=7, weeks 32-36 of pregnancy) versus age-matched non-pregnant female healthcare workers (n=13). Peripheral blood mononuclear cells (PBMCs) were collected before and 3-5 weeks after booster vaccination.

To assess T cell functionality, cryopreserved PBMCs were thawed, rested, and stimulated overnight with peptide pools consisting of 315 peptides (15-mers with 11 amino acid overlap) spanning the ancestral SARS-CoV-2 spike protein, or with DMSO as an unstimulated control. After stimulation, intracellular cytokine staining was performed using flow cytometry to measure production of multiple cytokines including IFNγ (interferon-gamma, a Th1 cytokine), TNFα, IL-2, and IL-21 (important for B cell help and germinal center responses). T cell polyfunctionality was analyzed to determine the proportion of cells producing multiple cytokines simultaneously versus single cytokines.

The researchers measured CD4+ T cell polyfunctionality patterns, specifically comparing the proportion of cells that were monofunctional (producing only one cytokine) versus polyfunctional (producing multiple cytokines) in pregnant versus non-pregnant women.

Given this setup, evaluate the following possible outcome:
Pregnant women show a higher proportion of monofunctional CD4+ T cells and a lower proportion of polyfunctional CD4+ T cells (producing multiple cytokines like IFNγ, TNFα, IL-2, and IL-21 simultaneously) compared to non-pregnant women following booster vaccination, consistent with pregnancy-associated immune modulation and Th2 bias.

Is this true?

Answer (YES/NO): NO